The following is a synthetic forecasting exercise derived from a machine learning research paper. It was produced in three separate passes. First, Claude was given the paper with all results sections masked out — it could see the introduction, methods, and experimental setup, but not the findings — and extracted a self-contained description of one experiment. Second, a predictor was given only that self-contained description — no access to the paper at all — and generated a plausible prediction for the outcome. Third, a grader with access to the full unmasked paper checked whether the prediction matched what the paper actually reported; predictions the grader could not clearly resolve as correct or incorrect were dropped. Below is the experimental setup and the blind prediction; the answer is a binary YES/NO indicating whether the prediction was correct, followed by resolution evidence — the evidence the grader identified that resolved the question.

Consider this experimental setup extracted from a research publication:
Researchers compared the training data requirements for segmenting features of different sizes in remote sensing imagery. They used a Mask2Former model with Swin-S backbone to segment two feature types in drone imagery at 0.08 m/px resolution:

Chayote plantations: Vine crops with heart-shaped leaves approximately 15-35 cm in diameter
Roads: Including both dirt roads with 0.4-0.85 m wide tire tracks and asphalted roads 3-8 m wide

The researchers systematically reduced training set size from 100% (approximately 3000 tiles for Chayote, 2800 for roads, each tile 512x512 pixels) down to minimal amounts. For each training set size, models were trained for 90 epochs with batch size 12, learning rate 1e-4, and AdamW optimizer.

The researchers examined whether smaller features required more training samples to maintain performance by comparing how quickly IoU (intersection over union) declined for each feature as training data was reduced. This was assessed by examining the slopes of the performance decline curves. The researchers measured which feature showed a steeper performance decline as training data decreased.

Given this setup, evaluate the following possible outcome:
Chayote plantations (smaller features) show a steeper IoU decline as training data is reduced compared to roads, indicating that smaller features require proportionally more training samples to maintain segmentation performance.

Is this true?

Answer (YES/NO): YES